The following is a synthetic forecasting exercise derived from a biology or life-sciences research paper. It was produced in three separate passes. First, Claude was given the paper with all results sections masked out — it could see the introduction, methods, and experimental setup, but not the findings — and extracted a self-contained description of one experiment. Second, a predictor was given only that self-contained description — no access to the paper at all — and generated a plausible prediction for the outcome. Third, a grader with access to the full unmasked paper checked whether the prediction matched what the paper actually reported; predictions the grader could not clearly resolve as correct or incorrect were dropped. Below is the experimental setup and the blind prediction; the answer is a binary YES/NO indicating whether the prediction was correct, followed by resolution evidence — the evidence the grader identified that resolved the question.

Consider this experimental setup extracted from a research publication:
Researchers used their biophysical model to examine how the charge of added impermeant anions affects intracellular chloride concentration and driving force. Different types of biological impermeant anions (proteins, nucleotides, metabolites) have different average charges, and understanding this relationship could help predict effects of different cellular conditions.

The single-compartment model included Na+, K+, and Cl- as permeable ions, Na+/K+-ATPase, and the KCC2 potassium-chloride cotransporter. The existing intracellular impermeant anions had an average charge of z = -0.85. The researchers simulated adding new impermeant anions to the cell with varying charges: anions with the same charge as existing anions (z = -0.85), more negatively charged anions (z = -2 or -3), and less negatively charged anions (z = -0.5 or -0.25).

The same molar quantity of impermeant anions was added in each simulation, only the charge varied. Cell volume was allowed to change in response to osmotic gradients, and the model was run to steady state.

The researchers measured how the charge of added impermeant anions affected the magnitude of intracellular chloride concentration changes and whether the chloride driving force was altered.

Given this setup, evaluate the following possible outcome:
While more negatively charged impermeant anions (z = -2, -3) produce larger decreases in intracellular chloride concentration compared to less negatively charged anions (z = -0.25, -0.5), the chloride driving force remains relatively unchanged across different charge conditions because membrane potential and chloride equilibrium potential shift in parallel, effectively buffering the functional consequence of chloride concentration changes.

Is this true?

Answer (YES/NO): YES